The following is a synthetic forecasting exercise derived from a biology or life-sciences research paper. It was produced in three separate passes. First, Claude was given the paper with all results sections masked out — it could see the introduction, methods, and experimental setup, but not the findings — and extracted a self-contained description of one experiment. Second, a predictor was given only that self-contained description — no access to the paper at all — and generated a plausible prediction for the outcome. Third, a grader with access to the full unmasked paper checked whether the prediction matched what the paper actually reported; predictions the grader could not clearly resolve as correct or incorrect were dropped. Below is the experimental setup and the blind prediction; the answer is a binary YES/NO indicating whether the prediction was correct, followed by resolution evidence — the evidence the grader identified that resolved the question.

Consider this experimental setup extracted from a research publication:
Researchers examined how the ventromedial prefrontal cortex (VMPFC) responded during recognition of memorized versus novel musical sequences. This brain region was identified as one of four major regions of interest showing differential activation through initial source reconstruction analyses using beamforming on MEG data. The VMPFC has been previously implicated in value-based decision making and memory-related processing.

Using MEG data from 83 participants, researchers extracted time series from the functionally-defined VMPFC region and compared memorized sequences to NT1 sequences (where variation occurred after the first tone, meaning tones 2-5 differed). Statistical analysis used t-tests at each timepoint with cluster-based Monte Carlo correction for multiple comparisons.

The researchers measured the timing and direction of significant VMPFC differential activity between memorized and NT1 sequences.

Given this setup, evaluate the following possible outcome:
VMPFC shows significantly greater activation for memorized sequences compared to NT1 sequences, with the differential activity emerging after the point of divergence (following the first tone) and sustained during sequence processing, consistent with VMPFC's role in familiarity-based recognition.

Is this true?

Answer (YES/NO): YES